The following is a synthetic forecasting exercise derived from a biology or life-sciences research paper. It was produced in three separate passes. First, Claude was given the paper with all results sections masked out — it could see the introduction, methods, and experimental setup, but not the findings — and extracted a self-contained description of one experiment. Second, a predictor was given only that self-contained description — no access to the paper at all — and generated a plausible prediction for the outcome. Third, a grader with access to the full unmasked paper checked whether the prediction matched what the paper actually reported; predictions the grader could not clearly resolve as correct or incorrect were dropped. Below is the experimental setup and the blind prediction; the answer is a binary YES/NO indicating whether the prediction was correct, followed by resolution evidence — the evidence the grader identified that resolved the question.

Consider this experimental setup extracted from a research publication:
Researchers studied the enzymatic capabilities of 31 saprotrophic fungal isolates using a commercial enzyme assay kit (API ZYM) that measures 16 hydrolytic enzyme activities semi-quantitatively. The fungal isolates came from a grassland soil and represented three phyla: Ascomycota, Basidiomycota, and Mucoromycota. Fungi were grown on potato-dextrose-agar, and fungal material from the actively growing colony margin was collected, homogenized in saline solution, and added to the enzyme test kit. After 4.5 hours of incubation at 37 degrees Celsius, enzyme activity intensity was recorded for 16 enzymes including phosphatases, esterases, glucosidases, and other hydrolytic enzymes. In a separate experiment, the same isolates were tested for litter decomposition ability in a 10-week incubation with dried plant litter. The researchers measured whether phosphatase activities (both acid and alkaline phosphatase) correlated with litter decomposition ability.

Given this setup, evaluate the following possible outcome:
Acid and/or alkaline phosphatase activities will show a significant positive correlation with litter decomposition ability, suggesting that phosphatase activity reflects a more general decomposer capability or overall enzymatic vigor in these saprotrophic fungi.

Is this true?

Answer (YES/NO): NO